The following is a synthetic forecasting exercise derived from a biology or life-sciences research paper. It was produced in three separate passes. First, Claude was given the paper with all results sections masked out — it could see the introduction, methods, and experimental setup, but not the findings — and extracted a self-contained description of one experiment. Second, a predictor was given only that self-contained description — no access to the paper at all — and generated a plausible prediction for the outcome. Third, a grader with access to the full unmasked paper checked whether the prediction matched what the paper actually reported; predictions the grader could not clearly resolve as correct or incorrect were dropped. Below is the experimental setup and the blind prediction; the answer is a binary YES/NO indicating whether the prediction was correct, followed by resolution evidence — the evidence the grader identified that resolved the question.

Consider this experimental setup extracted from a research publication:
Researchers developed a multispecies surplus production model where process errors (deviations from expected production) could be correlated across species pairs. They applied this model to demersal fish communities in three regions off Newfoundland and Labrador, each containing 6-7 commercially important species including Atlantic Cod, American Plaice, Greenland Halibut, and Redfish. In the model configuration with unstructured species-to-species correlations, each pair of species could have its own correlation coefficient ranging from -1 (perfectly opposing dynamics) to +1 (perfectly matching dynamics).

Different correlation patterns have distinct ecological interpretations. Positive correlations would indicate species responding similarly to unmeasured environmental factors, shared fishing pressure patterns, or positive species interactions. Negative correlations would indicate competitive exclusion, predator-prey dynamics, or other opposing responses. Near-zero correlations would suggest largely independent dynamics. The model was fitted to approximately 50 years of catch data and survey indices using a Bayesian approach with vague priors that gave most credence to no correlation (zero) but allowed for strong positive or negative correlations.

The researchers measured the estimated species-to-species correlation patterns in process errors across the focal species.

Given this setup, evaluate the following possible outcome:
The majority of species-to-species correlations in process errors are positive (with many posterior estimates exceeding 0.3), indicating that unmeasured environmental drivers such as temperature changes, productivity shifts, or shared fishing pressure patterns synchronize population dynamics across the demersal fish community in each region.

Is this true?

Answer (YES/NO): YES